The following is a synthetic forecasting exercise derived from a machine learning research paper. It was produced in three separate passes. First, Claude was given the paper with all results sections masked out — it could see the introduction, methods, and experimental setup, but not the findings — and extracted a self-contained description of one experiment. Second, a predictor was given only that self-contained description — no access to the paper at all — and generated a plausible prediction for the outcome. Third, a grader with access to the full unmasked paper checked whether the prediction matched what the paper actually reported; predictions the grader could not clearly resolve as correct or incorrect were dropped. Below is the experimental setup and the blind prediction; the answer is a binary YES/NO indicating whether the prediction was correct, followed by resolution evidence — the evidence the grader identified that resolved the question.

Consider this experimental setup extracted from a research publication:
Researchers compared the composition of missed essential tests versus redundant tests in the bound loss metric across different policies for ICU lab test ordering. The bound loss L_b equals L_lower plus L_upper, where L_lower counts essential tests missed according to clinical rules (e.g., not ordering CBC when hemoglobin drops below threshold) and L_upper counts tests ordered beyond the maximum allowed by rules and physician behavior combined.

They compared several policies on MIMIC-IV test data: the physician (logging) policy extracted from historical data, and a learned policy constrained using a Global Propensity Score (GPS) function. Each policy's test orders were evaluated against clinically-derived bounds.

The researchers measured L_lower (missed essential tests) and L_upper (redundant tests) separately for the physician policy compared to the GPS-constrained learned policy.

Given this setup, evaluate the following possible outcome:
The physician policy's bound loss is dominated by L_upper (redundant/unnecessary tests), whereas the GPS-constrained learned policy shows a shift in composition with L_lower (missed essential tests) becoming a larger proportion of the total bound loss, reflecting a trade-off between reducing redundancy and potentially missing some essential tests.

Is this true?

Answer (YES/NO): NO